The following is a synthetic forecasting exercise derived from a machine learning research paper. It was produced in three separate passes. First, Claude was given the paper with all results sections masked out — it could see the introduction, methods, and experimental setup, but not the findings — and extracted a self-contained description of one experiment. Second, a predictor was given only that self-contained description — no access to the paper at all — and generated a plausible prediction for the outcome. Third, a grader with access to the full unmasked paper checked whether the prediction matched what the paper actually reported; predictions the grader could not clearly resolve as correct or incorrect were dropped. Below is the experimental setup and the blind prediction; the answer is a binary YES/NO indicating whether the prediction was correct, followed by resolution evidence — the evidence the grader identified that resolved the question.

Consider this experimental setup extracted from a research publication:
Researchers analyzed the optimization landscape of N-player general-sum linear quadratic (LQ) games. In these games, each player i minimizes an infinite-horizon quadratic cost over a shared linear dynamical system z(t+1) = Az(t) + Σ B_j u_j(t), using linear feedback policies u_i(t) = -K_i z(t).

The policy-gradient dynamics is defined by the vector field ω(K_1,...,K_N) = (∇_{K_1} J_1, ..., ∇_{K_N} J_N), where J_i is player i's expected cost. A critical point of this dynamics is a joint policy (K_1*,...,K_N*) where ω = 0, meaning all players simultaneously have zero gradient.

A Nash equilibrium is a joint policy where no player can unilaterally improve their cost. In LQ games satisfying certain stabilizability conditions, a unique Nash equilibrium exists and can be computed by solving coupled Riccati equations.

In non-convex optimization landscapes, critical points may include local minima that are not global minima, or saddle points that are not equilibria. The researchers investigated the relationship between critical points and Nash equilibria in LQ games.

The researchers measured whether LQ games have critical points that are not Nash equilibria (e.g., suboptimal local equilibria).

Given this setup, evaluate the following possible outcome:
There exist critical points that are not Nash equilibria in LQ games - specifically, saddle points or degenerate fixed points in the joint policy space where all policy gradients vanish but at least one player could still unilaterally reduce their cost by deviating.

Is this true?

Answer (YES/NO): NO